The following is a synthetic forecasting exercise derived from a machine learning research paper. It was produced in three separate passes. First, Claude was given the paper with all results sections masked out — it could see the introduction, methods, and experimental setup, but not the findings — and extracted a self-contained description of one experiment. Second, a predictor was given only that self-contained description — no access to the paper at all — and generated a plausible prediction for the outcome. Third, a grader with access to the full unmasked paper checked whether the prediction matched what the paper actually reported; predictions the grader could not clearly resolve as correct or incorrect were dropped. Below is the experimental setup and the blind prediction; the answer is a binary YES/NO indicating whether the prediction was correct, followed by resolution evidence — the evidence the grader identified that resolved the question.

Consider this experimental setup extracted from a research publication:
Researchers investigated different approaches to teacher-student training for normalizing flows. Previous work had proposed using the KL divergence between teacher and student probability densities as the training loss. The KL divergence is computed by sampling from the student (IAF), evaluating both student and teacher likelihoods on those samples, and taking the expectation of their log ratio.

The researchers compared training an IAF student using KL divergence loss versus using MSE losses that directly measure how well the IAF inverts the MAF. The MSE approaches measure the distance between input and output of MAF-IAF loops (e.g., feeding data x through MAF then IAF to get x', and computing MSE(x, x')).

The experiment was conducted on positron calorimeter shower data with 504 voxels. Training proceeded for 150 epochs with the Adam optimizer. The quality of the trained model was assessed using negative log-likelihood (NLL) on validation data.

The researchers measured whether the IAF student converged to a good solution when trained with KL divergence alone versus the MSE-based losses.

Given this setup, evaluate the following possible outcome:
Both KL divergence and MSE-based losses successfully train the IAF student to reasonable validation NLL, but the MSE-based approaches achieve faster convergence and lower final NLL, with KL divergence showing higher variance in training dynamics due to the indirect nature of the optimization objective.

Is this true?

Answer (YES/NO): NO